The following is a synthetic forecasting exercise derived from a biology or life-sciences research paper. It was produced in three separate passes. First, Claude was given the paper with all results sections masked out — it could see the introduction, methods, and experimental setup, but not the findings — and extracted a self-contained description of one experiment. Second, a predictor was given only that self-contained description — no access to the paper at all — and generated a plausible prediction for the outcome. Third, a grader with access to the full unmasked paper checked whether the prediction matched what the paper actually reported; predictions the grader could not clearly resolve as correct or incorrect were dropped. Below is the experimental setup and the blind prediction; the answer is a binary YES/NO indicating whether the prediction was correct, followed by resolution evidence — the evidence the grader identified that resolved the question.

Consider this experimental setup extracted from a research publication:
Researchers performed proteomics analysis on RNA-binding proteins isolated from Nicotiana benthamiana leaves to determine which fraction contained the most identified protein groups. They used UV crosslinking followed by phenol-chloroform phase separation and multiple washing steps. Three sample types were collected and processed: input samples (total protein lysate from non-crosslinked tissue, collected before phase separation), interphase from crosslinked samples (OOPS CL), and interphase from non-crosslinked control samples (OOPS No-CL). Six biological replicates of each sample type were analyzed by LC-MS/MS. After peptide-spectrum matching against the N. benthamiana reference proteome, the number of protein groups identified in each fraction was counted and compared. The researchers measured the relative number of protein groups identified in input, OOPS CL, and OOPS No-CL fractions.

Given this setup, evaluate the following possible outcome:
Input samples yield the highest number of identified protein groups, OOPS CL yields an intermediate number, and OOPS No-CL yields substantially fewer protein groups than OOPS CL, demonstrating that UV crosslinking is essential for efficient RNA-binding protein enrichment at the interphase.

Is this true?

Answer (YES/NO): YES